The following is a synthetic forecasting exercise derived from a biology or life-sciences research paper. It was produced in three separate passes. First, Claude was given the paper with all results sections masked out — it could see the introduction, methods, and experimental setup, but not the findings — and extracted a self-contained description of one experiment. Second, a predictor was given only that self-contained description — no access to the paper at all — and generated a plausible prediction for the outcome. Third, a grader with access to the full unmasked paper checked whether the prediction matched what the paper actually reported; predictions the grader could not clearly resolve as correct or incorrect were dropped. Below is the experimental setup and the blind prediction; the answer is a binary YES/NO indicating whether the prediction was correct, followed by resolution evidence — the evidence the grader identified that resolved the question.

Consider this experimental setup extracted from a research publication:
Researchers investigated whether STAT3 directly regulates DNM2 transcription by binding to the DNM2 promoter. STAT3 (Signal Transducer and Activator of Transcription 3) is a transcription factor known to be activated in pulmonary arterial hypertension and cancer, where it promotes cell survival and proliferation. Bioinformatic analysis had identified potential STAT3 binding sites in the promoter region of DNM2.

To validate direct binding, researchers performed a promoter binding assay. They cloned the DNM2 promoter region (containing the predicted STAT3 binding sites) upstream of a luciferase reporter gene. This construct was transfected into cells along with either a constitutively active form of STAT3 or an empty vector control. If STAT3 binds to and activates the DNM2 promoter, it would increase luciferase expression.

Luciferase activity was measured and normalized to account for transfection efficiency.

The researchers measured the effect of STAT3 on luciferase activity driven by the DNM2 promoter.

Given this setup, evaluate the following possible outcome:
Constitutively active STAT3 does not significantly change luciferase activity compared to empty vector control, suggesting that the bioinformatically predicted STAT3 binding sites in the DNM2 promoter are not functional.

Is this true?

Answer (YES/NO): NO